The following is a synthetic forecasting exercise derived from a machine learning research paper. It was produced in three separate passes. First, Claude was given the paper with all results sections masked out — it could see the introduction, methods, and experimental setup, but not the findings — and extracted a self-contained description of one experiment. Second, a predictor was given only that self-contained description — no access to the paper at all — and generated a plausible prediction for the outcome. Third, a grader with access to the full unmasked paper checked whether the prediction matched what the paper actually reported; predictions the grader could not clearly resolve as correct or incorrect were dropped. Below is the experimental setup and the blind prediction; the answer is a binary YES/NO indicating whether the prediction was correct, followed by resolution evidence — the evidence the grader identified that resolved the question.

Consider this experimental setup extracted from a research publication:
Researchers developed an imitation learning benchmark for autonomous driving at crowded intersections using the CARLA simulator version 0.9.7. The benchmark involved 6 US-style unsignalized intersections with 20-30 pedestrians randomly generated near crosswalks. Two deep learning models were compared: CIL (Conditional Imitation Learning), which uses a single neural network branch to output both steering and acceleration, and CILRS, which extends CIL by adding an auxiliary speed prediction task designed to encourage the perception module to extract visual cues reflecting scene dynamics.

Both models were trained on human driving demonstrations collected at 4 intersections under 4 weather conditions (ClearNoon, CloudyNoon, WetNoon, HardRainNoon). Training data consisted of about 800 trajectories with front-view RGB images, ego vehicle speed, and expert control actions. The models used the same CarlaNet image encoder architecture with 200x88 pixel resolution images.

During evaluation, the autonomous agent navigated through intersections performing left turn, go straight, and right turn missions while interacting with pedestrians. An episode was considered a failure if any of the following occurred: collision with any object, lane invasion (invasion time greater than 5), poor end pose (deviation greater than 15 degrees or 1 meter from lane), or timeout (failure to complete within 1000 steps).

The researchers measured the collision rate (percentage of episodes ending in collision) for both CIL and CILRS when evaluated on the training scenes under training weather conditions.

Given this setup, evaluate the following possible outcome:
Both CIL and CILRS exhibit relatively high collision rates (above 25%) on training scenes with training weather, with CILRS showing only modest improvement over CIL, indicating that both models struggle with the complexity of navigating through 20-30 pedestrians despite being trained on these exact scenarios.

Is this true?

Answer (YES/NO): NO